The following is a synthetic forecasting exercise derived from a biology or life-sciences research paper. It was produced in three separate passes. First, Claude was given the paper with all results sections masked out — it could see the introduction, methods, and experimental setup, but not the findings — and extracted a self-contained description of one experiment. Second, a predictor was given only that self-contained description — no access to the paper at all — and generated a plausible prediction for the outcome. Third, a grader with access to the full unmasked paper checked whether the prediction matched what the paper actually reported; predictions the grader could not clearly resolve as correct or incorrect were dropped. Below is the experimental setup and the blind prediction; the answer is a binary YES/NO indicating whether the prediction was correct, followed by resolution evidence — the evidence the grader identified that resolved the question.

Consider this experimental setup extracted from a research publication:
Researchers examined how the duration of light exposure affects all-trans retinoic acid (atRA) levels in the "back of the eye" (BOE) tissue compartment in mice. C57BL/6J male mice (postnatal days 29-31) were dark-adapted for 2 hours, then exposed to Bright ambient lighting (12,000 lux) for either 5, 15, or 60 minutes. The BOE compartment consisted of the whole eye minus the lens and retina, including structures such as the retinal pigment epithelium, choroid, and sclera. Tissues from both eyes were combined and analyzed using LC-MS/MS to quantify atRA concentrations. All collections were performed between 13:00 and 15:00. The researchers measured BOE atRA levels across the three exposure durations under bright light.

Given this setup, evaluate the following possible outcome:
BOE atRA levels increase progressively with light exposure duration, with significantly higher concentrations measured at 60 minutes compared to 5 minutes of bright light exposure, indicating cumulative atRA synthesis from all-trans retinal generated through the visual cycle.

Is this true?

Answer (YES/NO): NO